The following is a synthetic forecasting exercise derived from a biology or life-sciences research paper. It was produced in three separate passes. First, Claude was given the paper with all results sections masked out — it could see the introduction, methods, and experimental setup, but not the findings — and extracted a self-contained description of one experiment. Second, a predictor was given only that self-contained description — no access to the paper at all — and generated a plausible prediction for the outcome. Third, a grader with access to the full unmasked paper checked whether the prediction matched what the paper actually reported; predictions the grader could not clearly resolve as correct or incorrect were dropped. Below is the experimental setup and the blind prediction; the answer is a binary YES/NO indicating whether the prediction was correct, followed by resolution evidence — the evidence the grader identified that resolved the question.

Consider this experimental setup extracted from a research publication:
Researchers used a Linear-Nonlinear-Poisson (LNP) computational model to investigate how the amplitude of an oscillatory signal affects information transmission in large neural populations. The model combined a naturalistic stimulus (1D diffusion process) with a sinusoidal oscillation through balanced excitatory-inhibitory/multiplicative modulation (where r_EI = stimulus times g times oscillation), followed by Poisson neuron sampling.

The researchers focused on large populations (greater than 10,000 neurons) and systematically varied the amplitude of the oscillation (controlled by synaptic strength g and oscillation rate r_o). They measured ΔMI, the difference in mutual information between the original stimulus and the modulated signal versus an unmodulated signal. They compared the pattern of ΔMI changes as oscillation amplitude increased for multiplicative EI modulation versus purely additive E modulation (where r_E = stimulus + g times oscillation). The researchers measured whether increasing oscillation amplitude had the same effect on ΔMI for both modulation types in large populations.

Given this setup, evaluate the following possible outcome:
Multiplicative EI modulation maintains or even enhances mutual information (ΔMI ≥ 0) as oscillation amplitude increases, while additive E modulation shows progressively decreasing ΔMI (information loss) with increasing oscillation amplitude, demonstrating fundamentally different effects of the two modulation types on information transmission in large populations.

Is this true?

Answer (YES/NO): NO